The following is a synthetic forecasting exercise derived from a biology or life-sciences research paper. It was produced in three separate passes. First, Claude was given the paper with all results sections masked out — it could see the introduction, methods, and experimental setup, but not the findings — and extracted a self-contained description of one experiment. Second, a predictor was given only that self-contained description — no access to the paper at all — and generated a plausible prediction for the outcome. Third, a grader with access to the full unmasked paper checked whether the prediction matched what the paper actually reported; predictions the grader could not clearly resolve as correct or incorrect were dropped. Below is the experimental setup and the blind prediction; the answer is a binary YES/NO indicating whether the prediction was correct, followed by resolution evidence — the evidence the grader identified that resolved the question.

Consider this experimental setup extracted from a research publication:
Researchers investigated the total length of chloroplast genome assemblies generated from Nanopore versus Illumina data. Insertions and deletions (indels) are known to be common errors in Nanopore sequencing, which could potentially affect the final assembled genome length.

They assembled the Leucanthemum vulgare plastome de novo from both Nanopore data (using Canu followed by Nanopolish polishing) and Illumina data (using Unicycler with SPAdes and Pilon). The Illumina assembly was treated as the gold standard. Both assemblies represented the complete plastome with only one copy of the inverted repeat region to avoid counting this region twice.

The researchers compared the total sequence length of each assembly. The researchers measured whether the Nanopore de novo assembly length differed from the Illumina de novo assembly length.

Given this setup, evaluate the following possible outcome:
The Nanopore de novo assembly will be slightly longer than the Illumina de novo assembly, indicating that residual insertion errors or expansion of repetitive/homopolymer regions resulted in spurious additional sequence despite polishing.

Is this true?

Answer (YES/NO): NO